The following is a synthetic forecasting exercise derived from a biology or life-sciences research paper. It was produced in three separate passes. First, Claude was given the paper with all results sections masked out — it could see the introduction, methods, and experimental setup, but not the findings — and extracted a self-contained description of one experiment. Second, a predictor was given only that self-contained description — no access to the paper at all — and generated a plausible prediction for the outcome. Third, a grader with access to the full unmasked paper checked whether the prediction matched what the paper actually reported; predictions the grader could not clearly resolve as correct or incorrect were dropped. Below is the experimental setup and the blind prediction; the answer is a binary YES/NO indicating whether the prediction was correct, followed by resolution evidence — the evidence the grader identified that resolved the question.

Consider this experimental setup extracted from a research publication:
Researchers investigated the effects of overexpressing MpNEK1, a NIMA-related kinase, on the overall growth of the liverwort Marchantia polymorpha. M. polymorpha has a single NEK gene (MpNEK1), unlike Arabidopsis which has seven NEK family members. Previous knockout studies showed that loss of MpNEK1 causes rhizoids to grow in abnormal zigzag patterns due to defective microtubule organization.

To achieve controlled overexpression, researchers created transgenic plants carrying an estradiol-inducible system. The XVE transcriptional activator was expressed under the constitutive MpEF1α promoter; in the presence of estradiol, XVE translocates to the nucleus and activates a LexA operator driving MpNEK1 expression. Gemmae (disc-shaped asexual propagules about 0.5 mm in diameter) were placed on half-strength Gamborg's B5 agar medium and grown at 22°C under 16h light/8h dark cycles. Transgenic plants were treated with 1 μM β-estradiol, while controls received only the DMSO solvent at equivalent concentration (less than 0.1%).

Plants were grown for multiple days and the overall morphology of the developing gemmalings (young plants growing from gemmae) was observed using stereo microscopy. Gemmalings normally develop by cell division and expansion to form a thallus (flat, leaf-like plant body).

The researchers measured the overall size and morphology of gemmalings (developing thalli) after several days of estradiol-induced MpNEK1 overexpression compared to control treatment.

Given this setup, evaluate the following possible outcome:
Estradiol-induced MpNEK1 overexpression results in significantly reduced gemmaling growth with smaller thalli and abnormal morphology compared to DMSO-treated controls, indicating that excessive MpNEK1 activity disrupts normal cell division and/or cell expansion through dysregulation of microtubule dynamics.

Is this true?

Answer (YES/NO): YES